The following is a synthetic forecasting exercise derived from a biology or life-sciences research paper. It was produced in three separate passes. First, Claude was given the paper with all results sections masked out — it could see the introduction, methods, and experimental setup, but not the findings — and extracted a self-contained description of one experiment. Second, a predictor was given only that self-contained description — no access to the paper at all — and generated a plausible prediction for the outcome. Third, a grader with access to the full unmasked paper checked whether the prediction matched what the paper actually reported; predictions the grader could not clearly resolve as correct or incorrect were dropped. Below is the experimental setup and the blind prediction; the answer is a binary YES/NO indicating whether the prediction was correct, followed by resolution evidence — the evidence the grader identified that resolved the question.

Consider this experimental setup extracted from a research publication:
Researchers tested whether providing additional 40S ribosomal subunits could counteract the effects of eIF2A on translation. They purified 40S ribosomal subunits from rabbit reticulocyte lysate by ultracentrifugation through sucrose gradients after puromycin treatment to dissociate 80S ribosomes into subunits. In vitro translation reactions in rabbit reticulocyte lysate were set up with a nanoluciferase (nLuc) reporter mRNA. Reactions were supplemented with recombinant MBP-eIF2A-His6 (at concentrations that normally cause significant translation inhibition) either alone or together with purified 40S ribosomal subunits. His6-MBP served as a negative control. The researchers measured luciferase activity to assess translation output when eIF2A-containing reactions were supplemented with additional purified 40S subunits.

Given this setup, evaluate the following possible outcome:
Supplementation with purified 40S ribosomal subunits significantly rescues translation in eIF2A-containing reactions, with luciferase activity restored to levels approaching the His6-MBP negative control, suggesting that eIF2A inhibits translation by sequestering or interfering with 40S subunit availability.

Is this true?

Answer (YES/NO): YES